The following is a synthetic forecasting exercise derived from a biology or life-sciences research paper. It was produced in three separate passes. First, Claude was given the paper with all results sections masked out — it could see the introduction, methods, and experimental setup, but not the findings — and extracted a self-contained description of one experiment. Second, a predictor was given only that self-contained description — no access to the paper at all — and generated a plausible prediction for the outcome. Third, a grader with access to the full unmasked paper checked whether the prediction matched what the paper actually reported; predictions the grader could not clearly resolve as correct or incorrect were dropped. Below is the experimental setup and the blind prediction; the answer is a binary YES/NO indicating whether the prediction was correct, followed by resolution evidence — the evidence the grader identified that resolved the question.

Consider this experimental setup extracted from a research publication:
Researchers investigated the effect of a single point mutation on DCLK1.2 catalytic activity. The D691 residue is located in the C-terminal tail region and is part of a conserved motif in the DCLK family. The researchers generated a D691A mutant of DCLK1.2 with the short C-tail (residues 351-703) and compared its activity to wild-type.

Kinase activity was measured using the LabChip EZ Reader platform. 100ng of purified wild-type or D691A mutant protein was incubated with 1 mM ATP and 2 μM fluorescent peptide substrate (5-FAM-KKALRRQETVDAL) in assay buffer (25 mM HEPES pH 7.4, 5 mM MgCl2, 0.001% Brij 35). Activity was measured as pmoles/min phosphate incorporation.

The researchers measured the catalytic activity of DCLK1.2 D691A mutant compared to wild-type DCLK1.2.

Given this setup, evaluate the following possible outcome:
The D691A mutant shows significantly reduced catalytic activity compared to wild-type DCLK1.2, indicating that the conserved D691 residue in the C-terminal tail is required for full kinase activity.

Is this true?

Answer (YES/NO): NO